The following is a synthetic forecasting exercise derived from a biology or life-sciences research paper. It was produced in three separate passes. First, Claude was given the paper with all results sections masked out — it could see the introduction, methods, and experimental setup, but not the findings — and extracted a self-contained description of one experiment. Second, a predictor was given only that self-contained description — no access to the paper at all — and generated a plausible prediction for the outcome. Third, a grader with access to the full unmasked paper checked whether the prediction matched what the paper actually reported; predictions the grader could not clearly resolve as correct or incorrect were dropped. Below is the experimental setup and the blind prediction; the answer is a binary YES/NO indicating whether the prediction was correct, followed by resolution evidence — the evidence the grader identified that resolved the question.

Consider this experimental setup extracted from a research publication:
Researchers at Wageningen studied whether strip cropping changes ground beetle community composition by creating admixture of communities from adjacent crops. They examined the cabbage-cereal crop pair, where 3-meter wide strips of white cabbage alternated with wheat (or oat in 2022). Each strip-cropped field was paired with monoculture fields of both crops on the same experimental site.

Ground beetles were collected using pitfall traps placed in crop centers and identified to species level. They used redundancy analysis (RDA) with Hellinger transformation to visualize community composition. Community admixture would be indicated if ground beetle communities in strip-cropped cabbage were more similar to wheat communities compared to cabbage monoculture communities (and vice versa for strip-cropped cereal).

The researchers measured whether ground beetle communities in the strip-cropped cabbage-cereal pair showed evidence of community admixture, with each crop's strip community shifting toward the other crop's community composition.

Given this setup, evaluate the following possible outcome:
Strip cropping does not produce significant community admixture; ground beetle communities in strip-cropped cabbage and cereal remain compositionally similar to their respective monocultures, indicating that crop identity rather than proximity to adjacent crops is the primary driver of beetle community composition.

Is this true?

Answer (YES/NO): NO